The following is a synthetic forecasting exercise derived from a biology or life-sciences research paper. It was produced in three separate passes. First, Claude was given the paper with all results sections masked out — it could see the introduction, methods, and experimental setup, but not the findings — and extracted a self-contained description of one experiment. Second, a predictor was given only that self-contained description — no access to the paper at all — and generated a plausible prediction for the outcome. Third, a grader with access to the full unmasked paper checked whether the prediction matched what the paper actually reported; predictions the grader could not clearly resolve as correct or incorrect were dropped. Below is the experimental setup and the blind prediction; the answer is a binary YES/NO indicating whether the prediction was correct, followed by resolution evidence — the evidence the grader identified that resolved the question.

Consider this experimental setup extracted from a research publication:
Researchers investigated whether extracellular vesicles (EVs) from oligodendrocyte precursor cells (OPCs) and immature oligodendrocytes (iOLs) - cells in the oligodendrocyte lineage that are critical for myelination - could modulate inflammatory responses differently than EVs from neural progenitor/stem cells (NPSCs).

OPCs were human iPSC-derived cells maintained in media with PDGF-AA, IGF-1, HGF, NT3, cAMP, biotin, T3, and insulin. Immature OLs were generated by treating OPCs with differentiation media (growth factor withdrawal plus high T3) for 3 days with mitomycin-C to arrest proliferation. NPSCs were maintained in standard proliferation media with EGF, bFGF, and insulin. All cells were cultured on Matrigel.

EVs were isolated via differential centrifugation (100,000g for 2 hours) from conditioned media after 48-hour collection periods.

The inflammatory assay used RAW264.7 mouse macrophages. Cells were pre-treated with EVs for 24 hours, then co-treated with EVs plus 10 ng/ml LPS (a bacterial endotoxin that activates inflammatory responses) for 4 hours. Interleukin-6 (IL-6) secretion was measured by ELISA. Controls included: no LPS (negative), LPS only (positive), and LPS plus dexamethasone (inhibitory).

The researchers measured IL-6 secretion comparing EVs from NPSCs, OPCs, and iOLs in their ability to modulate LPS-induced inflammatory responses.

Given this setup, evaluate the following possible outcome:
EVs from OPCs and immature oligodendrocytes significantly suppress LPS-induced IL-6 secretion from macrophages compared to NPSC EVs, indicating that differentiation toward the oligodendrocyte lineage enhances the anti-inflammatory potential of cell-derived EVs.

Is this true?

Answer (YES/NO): NO